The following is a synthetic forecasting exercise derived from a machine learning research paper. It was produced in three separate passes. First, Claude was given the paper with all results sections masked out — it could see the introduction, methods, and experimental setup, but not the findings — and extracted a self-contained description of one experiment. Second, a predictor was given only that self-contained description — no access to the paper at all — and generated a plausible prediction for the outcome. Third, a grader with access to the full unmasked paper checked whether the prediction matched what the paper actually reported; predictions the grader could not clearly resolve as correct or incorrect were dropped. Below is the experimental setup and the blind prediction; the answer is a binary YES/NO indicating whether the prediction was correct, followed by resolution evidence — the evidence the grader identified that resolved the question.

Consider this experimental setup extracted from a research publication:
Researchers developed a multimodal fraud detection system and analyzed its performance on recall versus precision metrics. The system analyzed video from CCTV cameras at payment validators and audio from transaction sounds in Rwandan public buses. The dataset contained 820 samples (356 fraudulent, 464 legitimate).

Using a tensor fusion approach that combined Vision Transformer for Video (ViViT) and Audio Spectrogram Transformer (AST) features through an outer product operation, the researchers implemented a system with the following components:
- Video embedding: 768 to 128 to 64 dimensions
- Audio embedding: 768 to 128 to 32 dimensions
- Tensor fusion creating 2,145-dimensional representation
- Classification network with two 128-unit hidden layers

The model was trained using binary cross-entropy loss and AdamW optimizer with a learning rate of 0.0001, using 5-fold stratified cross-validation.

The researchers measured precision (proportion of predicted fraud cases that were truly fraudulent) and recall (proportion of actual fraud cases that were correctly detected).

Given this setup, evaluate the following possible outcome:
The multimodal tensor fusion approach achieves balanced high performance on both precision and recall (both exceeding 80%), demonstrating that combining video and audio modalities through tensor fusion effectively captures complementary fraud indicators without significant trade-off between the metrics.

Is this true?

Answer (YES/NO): YES